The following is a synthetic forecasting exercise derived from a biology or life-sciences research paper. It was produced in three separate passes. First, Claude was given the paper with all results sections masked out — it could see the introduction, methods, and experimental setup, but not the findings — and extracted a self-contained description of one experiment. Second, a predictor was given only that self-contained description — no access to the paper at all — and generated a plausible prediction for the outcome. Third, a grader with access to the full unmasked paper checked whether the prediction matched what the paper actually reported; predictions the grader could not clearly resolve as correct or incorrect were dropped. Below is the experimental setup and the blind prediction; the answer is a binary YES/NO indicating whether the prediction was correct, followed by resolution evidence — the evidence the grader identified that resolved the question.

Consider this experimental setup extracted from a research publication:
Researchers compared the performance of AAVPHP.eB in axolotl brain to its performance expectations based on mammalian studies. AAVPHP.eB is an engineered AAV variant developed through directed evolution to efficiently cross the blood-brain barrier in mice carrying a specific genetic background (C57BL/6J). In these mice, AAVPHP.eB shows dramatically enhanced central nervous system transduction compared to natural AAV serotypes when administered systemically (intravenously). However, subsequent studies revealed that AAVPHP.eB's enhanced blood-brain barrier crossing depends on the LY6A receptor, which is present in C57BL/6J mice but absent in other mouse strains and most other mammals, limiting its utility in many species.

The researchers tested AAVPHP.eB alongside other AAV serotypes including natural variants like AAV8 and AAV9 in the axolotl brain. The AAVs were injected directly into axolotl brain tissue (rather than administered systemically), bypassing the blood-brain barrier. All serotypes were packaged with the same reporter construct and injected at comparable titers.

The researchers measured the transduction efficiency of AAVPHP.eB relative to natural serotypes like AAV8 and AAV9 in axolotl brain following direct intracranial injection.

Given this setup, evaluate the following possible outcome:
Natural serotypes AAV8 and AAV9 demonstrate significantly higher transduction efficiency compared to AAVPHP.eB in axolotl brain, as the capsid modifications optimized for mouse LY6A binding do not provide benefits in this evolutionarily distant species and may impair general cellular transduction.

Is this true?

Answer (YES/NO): NO